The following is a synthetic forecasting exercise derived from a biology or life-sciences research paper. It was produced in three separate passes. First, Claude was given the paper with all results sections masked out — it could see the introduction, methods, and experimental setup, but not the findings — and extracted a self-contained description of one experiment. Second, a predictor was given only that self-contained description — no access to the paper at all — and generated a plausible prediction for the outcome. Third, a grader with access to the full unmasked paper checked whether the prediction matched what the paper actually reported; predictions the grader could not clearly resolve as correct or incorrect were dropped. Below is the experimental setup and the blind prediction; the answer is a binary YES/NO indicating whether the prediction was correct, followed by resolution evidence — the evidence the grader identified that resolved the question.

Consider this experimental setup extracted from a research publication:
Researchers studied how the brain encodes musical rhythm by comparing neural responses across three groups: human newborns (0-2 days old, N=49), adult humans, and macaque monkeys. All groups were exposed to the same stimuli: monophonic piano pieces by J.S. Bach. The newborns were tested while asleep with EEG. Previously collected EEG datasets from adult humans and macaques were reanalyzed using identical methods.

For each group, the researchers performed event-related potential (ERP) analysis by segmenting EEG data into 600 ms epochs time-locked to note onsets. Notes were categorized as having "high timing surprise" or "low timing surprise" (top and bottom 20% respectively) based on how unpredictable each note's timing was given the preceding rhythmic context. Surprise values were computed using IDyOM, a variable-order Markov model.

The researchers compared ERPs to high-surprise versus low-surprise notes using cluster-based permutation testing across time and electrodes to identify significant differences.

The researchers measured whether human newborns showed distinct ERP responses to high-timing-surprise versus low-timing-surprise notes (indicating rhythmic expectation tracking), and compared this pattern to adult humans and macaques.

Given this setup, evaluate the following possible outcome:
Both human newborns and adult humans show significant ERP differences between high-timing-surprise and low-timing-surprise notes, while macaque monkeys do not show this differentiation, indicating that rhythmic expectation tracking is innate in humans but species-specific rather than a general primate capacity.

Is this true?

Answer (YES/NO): NO